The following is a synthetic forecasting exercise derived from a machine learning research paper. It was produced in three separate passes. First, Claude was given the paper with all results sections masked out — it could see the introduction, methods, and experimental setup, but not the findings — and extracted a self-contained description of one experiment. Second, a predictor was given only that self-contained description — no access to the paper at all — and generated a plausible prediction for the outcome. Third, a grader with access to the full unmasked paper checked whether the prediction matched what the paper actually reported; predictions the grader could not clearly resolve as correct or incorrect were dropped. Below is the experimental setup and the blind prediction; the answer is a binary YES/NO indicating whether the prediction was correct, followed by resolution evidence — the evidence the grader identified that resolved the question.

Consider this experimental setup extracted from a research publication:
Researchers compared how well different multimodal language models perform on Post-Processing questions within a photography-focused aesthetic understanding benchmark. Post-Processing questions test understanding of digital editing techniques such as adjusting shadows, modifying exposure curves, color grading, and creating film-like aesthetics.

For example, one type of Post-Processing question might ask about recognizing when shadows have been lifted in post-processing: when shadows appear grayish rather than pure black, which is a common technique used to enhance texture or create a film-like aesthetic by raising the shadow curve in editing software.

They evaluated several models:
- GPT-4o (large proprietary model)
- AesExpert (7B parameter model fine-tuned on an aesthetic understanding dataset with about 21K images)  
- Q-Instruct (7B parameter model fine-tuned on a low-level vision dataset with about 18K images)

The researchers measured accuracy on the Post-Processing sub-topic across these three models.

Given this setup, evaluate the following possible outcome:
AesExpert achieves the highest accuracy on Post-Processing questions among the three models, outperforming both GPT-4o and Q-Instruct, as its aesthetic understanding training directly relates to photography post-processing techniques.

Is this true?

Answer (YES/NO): YES